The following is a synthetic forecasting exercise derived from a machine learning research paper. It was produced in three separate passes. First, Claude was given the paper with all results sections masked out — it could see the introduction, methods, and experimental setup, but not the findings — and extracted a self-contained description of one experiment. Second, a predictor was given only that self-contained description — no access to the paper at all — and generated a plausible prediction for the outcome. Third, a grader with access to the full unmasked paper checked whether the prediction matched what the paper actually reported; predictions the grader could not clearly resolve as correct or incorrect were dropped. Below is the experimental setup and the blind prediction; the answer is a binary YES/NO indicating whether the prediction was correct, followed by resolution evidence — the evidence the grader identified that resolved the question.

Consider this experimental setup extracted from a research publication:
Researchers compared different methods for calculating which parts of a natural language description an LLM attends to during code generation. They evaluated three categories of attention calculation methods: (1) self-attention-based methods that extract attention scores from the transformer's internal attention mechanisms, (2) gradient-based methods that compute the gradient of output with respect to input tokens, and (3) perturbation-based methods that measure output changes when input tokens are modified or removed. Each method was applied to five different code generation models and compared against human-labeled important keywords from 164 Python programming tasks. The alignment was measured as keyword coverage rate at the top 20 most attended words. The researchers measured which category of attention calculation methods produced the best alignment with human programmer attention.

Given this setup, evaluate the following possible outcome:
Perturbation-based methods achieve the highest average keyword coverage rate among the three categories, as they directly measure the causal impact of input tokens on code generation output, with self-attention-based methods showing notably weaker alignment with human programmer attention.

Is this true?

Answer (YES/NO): YES